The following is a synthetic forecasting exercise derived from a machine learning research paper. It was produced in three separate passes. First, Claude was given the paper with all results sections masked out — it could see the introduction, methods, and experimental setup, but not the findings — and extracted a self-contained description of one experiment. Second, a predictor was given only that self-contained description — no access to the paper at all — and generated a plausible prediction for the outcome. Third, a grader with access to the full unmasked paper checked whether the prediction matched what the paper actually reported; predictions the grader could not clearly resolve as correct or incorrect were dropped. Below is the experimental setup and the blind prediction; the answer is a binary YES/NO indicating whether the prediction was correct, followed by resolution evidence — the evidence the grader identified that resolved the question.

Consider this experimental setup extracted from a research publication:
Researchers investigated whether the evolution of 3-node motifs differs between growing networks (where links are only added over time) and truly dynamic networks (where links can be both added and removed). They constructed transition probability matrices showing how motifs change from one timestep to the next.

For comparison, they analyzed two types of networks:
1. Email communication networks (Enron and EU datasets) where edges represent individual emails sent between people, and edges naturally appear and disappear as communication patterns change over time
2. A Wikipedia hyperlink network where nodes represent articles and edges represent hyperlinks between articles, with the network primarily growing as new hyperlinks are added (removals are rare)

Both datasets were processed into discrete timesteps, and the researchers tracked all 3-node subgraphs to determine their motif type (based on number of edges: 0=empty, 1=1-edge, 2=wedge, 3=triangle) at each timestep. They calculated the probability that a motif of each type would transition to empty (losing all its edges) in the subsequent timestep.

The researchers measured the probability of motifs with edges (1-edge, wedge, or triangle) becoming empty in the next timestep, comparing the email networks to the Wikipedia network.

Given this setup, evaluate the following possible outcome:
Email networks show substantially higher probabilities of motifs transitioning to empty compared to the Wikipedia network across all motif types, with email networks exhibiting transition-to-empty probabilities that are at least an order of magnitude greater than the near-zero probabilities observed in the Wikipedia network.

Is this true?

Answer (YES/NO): YES